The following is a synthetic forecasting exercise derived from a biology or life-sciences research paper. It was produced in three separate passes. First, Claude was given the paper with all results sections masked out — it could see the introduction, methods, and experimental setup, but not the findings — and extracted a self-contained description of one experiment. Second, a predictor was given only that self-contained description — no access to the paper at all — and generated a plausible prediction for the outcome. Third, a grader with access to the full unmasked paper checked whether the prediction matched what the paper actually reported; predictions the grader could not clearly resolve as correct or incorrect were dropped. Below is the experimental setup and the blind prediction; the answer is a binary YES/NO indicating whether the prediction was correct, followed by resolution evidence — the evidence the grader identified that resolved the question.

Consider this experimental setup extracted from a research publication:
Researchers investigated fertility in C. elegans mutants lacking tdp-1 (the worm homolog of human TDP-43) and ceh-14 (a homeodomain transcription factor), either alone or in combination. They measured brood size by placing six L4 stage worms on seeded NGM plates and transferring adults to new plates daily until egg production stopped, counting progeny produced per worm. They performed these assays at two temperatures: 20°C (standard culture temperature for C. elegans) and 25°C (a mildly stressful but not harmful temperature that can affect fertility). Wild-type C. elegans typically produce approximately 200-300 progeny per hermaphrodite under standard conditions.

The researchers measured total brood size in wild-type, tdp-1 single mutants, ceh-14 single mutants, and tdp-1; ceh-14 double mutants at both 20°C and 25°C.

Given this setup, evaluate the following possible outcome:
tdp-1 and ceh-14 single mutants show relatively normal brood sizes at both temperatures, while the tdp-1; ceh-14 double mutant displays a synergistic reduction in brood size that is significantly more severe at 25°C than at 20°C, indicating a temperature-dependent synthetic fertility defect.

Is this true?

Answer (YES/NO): YES